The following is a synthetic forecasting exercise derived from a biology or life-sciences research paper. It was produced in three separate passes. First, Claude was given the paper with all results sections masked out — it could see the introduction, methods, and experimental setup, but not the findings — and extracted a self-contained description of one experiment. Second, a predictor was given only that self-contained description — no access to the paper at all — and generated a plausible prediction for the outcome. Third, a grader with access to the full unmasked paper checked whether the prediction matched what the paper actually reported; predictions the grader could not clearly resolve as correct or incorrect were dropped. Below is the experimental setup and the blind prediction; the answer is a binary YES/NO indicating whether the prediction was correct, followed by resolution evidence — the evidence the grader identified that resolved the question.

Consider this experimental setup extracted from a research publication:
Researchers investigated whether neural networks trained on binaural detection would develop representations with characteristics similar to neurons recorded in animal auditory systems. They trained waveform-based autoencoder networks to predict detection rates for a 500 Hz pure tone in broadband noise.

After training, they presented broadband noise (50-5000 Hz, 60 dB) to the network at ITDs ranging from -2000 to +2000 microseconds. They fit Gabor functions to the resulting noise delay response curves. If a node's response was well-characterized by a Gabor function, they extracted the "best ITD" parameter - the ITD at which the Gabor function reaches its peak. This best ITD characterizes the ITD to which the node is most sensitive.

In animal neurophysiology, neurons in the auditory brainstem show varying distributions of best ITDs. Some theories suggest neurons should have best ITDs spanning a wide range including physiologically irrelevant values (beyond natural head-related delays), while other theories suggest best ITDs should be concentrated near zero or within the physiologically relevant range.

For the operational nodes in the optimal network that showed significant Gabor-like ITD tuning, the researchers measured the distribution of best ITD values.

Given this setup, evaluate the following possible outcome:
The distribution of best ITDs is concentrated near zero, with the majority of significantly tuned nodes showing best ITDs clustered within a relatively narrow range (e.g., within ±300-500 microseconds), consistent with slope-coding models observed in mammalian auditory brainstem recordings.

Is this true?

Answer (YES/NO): NO